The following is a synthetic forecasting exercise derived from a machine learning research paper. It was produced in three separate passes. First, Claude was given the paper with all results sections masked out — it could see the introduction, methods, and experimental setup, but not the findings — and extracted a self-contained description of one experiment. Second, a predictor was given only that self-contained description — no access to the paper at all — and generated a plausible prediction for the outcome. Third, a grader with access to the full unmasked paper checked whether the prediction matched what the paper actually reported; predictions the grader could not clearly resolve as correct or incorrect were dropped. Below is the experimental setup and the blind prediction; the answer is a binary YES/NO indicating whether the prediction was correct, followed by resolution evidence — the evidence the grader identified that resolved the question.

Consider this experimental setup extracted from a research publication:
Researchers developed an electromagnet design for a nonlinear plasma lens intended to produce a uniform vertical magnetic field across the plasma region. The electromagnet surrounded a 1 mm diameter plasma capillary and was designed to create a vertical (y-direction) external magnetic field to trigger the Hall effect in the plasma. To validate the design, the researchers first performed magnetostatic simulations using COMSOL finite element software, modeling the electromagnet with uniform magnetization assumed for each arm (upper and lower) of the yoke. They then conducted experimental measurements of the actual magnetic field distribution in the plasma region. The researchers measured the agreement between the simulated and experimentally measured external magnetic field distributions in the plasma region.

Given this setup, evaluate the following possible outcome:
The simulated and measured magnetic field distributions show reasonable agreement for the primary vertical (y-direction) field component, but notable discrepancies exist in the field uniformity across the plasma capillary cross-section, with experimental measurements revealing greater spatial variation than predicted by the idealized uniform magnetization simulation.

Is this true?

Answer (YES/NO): NO